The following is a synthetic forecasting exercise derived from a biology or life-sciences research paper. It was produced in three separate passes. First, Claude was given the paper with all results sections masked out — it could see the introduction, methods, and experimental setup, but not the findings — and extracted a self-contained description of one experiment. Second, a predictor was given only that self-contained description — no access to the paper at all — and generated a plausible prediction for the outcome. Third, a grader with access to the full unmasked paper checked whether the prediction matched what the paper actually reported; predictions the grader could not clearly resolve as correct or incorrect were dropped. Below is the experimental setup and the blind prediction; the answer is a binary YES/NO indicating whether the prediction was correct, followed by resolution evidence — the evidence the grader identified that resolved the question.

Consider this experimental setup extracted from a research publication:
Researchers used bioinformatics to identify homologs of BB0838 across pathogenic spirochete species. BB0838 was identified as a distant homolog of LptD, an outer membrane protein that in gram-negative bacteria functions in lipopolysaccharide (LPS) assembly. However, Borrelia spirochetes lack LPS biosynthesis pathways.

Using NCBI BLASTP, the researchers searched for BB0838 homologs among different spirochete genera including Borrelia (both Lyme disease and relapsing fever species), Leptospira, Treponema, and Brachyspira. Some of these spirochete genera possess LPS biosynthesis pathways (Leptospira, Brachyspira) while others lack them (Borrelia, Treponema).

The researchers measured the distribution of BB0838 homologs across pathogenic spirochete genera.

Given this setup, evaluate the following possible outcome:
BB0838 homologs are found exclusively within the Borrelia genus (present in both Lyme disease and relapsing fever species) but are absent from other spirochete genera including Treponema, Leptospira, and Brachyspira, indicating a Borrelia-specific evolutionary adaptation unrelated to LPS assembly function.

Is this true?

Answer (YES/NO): NO